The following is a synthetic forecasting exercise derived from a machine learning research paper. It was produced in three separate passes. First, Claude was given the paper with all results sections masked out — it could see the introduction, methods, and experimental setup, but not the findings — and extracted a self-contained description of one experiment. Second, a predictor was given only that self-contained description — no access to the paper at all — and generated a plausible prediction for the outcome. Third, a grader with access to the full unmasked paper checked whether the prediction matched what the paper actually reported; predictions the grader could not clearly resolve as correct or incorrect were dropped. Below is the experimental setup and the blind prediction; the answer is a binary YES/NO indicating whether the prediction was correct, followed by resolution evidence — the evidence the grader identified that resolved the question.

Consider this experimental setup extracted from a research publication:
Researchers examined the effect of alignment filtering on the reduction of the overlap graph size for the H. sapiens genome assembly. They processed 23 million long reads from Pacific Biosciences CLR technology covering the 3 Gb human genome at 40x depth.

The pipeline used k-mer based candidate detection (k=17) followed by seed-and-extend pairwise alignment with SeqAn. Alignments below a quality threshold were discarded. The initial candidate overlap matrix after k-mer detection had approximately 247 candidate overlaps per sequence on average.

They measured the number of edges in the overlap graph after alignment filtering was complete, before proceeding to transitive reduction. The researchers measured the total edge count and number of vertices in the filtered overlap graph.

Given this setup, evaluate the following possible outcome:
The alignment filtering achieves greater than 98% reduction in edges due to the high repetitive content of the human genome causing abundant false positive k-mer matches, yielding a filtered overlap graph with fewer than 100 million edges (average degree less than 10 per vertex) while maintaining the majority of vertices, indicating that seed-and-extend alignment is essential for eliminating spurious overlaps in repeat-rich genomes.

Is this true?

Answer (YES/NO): NO